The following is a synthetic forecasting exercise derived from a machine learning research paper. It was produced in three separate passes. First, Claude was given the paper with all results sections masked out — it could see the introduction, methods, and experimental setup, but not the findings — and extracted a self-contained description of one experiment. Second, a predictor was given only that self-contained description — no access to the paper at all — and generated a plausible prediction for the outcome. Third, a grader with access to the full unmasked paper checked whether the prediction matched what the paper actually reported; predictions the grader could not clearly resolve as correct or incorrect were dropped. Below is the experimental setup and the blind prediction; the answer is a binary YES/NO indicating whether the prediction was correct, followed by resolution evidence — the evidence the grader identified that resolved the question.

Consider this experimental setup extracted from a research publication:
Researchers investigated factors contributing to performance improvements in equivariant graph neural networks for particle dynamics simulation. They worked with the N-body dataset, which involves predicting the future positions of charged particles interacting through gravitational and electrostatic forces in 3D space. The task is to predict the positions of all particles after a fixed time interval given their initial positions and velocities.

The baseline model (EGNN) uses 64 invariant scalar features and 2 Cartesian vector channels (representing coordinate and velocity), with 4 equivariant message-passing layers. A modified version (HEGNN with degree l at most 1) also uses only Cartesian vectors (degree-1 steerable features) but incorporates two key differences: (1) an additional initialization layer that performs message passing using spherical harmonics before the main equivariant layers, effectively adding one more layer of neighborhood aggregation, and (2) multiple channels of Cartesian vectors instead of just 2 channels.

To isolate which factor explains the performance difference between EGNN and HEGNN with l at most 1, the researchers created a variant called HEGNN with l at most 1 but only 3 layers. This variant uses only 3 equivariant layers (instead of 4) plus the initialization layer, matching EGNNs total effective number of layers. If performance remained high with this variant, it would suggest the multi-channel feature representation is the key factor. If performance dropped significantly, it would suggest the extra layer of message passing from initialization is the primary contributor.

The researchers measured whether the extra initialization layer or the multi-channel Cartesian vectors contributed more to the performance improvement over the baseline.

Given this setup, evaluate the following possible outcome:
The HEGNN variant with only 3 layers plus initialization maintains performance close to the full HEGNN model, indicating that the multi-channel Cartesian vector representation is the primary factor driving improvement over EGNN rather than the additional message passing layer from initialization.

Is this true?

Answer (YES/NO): NO